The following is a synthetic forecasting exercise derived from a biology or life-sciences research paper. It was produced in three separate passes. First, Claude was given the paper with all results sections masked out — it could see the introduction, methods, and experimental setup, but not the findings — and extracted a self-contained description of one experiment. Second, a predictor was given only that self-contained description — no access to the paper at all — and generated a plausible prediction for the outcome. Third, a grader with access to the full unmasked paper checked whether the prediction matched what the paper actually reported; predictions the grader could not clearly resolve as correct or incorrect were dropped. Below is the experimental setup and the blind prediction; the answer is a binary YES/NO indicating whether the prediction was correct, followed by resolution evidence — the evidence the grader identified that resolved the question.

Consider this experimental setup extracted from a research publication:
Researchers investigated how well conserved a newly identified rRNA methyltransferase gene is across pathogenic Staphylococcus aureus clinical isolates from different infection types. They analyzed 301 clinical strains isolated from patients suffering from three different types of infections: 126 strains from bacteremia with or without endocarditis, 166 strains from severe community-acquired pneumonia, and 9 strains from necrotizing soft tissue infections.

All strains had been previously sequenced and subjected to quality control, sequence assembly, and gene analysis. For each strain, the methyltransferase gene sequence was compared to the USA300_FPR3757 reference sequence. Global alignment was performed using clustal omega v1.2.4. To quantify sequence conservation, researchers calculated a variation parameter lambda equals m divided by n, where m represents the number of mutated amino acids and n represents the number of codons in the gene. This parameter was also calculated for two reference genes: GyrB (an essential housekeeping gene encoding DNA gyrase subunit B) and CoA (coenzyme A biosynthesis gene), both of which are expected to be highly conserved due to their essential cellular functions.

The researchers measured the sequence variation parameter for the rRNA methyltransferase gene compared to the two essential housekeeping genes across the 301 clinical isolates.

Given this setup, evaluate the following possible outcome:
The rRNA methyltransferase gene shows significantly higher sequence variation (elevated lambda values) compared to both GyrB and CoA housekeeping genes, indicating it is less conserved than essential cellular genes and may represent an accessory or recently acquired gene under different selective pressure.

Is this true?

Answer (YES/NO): NO